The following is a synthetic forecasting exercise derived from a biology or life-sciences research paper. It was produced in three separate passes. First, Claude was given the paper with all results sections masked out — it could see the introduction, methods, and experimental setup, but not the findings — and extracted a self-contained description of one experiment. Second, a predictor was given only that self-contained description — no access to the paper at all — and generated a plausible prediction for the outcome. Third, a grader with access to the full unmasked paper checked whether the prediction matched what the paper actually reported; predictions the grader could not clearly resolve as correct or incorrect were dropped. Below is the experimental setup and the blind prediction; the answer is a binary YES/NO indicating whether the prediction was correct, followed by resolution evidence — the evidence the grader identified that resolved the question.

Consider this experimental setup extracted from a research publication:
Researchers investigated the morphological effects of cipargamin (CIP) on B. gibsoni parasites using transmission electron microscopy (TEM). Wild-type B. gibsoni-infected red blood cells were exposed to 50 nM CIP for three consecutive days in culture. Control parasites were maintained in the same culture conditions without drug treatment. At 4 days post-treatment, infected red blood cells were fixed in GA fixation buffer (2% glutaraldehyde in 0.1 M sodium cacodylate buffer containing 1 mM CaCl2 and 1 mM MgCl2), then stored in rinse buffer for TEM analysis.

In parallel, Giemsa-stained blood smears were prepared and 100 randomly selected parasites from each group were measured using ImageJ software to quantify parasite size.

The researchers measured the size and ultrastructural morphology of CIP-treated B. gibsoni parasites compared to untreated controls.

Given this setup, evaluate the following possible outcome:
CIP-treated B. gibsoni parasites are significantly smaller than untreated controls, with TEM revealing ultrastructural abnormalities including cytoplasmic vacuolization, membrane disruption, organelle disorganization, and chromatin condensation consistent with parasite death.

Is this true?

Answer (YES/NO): NO